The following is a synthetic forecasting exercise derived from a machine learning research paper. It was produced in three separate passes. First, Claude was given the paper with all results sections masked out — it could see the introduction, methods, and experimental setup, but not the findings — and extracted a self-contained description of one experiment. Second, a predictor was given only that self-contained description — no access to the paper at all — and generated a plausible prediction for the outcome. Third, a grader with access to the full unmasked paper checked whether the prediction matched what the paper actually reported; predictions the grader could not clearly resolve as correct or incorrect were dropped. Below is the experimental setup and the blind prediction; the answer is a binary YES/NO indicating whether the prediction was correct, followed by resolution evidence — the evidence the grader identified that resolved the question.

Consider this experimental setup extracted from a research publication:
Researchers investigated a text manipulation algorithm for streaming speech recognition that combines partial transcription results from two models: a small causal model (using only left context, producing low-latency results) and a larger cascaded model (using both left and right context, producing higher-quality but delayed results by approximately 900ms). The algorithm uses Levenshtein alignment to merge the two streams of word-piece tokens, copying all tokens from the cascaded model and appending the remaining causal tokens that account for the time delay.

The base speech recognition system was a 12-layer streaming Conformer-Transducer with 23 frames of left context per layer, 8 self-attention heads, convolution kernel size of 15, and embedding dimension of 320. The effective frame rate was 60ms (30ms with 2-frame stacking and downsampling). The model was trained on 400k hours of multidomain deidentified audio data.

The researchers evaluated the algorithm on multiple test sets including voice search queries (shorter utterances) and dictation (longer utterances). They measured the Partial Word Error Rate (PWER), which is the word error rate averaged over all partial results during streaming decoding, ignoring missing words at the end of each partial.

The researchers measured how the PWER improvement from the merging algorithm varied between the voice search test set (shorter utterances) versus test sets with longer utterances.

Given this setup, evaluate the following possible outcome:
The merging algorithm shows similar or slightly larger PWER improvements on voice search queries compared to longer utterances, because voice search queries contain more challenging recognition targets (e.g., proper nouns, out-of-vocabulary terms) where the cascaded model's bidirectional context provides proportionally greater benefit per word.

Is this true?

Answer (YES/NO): NO